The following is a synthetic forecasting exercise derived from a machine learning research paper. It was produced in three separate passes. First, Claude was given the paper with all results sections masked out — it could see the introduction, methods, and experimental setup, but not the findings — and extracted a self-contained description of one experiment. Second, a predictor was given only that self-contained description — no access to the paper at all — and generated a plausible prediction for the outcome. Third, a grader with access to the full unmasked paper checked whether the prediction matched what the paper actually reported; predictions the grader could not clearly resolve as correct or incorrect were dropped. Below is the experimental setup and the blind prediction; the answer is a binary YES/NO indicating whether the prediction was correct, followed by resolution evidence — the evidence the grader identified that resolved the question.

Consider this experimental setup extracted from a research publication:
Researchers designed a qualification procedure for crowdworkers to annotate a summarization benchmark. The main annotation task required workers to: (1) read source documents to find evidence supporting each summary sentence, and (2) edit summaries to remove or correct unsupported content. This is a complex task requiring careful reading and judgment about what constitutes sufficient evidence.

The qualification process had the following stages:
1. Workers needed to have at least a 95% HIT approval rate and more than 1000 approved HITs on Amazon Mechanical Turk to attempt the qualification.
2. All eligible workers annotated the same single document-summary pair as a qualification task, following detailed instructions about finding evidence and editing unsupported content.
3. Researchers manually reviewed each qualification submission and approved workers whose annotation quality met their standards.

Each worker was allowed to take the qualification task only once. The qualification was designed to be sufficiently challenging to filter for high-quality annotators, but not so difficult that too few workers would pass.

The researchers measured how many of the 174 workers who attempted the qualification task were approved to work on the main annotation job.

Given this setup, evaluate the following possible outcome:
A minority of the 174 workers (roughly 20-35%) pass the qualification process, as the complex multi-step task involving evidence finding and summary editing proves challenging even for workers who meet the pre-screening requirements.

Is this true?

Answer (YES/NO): NO